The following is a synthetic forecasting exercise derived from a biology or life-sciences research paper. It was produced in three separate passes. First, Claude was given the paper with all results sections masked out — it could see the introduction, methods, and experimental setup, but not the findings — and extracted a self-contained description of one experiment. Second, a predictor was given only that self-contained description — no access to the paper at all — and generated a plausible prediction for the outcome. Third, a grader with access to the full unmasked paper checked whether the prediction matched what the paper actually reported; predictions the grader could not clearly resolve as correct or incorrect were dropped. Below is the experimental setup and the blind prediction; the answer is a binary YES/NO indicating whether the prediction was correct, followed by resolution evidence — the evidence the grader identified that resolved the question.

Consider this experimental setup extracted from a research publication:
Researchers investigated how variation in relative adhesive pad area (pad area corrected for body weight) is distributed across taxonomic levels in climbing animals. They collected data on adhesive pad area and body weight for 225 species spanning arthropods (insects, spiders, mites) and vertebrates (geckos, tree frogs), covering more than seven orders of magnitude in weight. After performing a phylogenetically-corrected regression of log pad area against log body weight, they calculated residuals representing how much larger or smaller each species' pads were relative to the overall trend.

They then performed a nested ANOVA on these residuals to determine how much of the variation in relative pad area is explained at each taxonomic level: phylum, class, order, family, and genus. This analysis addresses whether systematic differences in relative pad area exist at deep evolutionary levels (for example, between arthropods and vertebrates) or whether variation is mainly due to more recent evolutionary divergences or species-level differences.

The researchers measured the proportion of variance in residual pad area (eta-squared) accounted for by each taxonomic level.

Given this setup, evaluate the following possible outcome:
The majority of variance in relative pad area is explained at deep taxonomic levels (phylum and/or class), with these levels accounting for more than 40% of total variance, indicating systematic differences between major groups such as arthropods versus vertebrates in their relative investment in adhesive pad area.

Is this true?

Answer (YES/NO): YES